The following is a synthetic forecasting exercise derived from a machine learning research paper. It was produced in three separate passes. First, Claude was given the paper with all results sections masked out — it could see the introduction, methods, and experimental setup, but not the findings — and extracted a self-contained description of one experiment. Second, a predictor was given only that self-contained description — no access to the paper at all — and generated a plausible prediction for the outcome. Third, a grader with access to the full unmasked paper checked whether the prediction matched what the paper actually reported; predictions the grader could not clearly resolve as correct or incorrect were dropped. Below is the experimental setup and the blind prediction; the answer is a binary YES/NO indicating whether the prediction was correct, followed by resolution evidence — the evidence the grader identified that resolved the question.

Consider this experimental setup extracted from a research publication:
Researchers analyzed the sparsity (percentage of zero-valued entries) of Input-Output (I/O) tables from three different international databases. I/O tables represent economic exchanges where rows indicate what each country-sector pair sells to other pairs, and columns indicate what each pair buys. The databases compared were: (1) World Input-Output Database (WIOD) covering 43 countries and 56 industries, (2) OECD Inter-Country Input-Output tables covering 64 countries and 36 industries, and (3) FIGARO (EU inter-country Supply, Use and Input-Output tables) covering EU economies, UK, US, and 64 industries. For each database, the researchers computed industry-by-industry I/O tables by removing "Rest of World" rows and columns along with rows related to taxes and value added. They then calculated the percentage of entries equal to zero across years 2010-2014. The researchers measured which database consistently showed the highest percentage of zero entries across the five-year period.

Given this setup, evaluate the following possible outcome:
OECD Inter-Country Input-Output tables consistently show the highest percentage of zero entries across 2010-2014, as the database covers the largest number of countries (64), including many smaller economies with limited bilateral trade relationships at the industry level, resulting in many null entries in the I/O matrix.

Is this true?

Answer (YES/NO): NO